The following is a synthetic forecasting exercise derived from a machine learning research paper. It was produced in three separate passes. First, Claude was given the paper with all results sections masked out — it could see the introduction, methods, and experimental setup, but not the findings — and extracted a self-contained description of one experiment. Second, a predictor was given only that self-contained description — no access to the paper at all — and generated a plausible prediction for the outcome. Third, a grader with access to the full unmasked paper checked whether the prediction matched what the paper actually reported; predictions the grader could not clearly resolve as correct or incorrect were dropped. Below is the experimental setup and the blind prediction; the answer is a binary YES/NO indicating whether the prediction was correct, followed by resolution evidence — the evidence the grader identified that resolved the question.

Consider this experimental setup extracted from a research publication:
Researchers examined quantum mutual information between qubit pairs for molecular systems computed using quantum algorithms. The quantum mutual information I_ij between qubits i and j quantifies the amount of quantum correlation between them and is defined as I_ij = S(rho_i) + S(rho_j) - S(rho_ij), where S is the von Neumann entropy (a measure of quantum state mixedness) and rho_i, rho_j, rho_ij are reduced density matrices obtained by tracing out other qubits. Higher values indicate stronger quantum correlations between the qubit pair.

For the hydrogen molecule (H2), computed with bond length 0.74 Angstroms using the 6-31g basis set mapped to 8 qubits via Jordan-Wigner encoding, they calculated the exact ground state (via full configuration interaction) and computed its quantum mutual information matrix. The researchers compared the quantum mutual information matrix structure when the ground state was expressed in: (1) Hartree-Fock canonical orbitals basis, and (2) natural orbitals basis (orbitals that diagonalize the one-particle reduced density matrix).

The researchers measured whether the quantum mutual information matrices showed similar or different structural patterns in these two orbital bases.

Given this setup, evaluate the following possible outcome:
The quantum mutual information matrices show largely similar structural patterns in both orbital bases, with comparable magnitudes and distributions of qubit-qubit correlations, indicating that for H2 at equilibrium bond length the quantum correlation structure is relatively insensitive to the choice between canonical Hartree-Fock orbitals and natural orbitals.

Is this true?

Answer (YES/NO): NO